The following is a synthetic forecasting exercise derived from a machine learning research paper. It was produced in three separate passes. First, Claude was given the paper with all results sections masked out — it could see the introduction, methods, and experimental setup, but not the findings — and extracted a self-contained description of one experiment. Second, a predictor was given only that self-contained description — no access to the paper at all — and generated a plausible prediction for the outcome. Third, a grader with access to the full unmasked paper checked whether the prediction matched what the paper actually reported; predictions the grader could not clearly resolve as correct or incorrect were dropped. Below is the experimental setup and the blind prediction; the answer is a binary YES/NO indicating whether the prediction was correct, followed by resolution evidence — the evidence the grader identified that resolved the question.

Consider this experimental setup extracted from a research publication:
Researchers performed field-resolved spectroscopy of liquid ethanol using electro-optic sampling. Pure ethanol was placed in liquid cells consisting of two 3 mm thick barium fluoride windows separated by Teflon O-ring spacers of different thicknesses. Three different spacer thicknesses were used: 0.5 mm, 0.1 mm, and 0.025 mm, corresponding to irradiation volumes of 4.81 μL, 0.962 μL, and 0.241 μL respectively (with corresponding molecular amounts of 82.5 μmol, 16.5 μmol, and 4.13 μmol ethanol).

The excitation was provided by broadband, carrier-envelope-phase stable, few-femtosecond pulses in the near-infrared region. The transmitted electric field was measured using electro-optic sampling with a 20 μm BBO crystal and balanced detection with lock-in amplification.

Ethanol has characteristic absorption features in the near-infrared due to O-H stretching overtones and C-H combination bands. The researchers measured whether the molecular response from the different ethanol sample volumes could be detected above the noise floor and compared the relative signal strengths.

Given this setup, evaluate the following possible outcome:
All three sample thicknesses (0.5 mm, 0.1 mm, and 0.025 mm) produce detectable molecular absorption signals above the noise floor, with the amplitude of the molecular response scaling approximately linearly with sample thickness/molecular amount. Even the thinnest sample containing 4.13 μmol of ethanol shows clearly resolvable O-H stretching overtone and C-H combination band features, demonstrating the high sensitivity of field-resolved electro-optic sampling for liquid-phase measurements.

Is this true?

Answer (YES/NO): NO